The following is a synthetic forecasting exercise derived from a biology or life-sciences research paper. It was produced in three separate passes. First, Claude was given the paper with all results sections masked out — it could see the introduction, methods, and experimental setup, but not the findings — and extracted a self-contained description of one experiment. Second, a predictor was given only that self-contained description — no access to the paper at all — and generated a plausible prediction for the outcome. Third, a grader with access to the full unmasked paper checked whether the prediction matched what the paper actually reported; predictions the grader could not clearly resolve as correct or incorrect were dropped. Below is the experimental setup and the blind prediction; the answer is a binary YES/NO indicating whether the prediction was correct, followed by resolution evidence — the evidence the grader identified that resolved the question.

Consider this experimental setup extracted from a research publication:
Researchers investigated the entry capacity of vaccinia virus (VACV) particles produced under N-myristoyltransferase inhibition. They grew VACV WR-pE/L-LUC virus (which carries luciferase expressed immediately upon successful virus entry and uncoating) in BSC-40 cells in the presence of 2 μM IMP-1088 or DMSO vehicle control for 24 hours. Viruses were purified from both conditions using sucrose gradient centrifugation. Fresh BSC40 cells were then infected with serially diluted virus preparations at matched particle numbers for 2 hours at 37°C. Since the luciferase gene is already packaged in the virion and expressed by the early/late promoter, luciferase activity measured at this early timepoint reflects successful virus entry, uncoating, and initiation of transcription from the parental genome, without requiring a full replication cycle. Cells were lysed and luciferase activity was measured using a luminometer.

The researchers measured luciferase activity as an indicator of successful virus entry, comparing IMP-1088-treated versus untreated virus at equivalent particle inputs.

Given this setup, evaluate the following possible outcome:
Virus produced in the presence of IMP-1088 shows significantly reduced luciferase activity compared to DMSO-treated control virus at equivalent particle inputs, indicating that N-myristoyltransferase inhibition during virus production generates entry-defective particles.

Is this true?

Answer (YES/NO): YES